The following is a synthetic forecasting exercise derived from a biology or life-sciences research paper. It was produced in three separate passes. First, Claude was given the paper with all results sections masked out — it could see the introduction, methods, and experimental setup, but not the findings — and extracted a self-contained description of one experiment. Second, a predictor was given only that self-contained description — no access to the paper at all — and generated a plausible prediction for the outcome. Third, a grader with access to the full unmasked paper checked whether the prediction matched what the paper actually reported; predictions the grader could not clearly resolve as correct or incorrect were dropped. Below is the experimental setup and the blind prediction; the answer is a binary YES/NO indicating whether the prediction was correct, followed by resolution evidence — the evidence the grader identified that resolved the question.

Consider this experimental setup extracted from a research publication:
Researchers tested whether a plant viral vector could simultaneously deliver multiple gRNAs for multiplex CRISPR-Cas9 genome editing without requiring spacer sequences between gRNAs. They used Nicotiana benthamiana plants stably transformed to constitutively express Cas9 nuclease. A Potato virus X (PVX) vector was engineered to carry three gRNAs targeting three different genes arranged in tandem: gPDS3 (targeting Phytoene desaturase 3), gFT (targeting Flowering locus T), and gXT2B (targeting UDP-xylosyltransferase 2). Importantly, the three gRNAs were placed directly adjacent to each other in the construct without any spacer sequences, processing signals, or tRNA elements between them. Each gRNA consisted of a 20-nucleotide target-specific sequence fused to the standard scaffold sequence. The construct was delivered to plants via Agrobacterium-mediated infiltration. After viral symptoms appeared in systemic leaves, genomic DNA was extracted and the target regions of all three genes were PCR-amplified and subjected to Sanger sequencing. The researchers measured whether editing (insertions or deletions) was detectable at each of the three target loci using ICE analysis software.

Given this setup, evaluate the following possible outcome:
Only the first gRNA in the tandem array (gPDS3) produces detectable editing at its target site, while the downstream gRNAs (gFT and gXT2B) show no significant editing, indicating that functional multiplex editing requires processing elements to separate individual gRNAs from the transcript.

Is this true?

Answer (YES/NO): NO